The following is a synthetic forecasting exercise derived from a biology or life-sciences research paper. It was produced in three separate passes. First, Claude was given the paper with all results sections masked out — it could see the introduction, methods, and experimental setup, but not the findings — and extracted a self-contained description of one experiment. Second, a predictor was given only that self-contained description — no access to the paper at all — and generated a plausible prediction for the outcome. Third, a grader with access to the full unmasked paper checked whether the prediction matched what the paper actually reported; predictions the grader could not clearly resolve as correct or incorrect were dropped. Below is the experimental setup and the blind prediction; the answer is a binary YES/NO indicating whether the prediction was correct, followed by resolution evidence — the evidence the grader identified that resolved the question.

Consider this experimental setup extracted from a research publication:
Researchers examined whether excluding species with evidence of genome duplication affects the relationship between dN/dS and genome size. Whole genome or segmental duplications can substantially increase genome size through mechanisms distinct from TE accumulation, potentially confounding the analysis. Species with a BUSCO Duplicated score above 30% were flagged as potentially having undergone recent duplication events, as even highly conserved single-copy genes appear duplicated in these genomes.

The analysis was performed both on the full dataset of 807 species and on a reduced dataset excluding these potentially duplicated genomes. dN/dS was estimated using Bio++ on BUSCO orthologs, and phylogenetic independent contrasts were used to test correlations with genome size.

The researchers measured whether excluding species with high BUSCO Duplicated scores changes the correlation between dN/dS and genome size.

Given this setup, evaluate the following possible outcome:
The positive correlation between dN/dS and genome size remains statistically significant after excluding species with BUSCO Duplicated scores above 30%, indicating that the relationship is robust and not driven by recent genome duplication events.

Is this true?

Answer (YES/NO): NO